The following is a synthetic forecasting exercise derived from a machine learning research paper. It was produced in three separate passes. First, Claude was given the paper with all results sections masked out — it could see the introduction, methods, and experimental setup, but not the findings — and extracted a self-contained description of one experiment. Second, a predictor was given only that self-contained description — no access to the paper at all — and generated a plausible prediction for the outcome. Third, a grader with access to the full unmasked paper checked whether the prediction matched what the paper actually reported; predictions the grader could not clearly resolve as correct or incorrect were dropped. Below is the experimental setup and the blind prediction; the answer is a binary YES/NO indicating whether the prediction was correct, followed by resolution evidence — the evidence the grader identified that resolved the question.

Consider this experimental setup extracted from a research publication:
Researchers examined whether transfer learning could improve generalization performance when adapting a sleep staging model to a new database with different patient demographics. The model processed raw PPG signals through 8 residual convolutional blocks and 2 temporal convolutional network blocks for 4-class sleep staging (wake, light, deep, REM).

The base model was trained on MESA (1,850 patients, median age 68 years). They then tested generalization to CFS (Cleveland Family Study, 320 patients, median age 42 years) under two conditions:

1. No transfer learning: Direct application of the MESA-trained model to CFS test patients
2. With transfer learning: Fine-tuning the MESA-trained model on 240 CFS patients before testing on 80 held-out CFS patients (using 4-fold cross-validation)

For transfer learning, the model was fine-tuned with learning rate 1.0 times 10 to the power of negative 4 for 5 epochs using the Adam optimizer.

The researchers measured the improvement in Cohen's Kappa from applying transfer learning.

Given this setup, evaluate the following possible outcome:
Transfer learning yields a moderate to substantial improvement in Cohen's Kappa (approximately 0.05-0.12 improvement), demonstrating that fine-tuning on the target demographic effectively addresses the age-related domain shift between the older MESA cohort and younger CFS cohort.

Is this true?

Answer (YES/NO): YES